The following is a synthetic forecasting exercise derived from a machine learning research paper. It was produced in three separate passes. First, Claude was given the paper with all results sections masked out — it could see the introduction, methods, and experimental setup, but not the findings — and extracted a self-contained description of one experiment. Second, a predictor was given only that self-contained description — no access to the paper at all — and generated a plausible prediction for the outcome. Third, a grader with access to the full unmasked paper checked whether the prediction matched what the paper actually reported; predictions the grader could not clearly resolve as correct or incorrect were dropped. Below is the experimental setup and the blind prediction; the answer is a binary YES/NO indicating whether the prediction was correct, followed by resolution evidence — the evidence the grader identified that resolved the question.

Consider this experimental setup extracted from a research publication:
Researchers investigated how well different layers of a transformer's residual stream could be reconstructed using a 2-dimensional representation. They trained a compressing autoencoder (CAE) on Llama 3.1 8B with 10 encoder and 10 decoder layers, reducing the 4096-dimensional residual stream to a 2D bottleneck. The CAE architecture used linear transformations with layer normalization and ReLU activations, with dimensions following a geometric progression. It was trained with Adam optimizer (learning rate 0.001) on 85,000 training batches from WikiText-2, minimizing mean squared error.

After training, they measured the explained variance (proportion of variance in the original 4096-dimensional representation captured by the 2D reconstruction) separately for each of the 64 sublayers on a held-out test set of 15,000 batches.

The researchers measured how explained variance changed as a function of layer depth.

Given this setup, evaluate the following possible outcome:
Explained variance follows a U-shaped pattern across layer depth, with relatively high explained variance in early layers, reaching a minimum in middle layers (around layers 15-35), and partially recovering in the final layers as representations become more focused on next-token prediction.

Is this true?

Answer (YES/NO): NO